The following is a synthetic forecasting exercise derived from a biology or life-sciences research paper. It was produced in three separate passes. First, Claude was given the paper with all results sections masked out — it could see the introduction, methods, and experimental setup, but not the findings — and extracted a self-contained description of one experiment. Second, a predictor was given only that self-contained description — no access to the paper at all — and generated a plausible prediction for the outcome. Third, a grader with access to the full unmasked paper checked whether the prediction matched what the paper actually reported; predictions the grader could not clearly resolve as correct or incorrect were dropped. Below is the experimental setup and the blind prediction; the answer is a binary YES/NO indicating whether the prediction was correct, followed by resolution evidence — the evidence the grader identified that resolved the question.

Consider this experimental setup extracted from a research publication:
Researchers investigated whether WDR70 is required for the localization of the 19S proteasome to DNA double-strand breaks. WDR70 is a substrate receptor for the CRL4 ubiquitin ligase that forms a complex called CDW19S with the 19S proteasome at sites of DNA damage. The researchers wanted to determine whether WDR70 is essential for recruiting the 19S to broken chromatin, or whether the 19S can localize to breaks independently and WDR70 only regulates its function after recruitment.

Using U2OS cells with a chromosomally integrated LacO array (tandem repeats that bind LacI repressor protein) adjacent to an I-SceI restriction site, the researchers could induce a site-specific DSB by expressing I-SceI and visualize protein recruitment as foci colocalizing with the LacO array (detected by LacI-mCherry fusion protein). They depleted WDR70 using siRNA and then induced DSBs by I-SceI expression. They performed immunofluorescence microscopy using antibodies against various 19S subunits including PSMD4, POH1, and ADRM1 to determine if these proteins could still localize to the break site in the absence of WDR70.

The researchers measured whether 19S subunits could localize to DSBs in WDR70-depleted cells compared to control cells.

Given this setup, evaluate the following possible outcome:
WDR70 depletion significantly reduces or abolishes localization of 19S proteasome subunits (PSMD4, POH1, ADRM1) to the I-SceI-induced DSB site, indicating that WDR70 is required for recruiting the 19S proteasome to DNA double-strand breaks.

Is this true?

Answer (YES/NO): NO